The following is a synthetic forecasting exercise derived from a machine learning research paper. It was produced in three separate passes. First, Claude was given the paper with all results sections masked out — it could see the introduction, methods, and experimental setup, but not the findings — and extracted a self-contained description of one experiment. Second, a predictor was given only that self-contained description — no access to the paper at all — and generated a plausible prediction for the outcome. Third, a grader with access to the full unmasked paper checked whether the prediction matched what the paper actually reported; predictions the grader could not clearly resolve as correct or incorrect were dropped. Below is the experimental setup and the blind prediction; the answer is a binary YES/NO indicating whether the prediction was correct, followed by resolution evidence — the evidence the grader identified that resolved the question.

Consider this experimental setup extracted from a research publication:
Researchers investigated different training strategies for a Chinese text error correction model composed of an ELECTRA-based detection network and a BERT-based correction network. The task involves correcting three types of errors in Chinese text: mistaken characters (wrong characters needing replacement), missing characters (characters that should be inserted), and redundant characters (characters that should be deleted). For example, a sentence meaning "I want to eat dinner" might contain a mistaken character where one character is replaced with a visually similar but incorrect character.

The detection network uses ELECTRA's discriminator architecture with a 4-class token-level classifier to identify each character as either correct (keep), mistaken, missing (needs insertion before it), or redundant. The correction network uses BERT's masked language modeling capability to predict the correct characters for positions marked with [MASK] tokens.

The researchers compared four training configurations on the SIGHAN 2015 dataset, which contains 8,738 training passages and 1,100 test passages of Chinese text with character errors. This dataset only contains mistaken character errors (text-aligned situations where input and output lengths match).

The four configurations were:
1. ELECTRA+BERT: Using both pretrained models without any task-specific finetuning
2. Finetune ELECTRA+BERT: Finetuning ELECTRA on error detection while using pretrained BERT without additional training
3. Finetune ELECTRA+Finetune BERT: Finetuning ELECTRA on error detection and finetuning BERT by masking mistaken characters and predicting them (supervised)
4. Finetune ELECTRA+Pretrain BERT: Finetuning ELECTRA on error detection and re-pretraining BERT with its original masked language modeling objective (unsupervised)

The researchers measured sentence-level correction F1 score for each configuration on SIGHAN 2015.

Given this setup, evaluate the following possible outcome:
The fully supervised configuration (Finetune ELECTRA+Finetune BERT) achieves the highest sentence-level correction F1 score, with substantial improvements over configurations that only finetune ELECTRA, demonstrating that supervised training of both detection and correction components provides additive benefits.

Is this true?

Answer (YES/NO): NO